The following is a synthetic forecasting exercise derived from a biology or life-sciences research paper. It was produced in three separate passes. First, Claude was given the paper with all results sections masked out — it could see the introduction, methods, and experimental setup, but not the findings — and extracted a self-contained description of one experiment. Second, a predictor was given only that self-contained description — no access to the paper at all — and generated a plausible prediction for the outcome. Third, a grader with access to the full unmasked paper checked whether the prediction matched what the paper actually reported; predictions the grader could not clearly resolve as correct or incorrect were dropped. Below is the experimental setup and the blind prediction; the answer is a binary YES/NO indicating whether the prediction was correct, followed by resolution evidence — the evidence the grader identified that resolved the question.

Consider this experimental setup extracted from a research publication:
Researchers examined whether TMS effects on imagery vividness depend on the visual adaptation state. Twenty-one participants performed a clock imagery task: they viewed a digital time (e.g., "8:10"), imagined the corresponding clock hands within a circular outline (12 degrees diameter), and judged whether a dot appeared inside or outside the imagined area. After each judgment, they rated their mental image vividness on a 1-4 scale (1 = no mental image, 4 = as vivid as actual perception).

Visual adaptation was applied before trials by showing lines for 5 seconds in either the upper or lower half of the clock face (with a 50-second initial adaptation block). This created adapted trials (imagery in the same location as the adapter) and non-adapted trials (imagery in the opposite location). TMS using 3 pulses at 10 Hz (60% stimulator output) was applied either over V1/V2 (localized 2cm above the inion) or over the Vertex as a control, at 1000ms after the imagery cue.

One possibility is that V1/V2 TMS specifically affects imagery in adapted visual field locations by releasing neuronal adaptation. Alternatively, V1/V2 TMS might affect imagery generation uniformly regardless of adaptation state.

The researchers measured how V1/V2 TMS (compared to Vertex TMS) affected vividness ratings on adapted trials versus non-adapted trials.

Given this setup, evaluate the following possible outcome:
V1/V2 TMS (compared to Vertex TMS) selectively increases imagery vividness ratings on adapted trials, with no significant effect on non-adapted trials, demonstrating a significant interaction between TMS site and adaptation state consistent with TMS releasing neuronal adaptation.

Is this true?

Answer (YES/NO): NO